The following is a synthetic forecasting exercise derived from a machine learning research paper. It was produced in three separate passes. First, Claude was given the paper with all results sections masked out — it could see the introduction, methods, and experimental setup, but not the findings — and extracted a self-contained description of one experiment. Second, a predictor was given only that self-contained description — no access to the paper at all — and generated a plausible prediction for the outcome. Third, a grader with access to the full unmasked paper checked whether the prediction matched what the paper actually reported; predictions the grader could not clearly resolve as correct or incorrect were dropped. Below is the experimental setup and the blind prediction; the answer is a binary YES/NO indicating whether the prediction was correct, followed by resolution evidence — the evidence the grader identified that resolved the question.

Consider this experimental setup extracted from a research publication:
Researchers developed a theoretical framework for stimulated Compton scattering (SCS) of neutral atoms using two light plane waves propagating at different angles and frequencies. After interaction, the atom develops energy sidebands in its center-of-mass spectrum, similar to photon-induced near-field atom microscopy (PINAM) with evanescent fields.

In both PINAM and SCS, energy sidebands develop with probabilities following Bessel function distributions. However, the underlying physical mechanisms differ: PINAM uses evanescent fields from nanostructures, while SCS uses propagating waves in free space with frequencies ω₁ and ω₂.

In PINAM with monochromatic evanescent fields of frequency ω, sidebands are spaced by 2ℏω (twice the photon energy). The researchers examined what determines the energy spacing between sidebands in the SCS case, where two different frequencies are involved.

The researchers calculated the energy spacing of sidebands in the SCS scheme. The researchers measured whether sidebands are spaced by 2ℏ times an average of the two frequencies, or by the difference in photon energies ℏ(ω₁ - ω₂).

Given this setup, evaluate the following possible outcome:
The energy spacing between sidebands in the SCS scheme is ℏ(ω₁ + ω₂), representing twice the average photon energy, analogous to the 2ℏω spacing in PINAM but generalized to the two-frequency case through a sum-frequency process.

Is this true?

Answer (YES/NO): NO